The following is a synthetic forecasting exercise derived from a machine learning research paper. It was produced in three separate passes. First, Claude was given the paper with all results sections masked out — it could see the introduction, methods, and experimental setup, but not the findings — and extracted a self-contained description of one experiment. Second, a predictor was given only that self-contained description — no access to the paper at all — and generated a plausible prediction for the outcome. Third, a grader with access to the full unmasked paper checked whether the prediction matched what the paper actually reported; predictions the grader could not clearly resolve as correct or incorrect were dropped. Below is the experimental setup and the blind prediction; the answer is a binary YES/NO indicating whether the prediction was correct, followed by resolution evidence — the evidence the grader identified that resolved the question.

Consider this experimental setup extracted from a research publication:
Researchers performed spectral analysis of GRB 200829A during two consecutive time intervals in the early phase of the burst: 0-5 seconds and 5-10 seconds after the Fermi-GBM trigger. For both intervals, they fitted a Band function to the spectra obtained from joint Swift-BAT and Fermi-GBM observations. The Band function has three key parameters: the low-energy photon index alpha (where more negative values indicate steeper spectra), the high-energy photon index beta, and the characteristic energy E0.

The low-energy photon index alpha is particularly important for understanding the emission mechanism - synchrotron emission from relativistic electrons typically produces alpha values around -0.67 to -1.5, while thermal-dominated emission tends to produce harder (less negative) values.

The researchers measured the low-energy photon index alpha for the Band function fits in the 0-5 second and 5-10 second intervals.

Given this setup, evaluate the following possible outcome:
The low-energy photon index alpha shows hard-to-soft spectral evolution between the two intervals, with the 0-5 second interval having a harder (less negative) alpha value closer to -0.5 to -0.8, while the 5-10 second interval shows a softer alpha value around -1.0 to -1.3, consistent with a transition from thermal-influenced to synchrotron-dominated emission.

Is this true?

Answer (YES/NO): NO